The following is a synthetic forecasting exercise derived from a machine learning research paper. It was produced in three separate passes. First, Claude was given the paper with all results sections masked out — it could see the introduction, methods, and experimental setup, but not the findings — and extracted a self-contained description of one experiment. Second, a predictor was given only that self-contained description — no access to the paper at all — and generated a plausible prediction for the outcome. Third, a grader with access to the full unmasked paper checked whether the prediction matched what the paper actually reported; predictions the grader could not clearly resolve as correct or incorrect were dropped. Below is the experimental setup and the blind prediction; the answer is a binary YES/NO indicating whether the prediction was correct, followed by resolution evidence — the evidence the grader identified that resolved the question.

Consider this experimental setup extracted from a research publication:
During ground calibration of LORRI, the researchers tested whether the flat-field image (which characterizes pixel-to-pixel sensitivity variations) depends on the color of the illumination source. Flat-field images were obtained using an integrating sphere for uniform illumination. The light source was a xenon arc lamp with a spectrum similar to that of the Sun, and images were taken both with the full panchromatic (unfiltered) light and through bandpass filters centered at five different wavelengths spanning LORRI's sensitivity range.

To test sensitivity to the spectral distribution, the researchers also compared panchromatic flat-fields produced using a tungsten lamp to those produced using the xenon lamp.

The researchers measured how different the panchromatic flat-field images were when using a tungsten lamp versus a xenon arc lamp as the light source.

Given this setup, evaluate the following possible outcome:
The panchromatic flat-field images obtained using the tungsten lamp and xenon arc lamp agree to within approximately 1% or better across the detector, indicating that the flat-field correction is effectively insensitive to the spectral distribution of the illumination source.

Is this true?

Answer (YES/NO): YES